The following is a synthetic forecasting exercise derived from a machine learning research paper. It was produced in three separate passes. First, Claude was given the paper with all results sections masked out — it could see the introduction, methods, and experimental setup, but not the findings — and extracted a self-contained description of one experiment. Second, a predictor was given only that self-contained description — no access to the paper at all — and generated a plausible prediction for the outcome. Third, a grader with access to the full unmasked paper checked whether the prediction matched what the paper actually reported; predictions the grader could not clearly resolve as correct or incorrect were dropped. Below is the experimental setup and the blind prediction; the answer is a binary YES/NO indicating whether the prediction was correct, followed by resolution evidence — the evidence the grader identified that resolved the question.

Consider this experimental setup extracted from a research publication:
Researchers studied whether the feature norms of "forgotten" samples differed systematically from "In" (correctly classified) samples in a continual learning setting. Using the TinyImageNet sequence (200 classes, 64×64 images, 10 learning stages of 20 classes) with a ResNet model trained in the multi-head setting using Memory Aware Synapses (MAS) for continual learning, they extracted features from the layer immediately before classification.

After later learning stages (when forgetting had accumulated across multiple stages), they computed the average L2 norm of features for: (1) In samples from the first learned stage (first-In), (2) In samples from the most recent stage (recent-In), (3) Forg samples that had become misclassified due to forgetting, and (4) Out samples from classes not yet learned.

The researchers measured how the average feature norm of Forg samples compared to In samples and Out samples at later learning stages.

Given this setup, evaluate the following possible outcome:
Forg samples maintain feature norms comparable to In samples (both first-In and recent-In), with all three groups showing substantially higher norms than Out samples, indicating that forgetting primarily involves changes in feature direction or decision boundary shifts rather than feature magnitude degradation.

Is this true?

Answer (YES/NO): NO